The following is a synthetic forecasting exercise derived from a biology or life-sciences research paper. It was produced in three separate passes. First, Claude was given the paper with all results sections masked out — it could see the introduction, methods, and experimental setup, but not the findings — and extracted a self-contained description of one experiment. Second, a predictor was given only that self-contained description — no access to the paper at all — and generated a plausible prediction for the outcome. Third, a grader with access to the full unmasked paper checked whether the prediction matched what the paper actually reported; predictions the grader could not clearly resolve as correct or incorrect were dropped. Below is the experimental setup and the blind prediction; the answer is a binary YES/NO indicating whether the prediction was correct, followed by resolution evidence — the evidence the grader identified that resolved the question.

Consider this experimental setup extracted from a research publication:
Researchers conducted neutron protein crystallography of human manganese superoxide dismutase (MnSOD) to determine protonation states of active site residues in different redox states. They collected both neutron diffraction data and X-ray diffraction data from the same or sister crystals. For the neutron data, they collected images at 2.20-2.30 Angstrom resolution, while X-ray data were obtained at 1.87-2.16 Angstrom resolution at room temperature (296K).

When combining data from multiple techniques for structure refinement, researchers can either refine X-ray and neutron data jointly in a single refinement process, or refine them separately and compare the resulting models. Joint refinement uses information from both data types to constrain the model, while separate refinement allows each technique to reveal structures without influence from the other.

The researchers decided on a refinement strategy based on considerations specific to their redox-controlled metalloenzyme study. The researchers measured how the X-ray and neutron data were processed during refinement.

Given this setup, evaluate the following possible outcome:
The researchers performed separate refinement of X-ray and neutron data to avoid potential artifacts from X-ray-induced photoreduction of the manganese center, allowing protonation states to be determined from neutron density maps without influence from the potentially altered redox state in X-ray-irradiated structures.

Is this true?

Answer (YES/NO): YES